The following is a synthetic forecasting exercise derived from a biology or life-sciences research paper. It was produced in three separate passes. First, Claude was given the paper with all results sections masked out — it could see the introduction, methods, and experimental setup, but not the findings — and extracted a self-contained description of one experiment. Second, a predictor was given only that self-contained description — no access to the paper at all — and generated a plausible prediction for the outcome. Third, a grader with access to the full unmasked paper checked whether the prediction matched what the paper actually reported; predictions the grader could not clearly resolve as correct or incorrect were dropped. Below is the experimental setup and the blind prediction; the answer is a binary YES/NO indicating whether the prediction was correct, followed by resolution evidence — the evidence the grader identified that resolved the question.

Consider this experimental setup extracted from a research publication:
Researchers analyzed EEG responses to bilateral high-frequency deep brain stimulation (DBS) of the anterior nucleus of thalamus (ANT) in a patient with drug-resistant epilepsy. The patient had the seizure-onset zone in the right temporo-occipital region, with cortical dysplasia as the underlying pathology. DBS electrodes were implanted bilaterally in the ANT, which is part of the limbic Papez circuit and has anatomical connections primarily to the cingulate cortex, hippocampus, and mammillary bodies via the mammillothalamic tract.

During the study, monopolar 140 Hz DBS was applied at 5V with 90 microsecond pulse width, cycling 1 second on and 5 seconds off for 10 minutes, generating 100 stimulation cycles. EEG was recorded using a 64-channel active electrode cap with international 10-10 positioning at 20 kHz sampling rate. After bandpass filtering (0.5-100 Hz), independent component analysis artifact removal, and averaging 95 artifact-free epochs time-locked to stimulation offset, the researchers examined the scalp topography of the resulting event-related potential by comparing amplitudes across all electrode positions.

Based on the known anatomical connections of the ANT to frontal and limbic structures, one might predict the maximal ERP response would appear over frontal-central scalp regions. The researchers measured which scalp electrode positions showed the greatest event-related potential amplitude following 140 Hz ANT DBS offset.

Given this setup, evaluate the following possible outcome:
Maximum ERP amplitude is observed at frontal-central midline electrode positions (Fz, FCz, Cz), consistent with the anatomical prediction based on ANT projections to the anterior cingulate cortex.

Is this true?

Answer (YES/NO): NO